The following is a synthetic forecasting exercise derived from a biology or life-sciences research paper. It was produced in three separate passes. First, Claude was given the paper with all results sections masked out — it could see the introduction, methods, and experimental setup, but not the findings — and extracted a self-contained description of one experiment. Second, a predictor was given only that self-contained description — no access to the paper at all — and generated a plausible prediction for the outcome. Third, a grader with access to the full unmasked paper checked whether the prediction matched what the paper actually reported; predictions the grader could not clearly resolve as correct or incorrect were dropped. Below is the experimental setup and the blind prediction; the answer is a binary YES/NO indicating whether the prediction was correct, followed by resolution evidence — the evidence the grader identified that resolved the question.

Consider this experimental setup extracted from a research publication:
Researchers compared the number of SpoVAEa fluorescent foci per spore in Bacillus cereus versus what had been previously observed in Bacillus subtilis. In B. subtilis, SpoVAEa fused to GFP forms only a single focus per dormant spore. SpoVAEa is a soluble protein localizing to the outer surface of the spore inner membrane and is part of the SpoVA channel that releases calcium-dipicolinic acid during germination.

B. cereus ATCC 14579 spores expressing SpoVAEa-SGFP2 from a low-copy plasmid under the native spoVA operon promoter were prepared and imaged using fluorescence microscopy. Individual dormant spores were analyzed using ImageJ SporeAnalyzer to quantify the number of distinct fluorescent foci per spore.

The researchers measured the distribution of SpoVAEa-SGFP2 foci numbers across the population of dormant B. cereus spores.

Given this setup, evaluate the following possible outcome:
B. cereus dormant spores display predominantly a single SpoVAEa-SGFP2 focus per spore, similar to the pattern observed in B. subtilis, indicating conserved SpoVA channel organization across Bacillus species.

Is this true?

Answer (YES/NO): NO